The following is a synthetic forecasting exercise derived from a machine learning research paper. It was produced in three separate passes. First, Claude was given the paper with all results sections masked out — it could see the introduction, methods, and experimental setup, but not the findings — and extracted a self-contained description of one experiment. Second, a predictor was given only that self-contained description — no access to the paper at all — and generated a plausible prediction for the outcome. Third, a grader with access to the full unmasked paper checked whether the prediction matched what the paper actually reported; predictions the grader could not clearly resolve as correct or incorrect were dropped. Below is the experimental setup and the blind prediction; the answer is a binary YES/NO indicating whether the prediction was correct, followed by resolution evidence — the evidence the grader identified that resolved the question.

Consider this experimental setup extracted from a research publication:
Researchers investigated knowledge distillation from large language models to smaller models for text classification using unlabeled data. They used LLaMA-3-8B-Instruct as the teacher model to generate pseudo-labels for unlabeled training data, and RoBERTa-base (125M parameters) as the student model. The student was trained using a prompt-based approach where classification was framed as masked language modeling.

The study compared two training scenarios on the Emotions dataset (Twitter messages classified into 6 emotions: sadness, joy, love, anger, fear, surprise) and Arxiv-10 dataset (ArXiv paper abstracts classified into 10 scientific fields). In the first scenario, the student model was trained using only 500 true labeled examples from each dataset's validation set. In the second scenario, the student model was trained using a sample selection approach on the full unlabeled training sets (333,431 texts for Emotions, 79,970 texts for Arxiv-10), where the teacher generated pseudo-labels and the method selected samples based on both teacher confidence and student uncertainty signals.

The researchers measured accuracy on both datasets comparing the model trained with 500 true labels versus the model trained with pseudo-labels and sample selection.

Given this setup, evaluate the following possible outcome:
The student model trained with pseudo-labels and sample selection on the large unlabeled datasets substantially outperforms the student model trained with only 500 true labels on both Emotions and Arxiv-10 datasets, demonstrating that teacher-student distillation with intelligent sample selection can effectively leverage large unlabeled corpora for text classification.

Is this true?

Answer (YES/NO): YES